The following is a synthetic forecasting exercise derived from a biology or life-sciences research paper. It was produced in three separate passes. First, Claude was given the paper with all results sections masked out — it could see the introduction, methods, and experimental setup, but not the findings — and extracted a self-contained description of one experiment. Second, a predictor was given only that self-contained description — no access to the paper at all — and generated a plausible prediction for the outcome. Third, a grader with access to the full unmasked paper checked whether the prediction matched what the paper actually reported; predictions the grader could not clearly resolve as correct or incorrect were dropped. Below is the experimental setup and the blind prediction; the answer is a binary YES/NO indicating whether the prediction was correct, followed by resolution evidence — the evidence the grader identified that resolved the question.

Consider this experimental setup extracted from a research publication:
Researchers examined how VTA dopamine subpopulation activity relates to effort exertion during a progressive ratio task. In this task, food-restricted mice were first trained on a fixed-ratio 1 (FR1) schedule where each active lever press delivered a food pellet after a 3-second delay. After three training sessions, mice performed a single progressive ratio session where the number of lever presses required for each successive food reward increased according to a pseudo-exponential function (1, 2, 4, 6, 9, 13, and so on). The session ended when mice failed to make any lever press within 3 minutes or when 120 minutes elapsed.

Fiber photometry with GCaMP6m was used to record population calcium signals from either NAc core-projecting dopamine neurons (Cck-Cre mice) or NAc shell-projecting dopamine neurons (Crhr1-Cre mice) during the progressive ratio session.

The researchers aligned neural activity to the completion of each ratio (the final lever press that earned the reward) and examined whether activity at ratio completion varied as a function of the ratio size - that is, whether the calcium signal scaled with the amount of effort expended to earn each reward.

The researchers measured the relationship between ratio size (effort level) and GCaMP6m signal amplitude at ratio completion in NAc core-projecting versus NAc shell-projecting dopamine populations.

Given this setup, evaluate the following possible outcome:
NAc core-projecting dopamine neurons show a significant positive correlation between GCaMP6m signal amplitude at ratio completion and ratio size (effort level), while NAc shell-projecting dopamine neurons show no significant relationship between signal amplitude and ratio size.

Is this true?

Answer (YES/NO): NO